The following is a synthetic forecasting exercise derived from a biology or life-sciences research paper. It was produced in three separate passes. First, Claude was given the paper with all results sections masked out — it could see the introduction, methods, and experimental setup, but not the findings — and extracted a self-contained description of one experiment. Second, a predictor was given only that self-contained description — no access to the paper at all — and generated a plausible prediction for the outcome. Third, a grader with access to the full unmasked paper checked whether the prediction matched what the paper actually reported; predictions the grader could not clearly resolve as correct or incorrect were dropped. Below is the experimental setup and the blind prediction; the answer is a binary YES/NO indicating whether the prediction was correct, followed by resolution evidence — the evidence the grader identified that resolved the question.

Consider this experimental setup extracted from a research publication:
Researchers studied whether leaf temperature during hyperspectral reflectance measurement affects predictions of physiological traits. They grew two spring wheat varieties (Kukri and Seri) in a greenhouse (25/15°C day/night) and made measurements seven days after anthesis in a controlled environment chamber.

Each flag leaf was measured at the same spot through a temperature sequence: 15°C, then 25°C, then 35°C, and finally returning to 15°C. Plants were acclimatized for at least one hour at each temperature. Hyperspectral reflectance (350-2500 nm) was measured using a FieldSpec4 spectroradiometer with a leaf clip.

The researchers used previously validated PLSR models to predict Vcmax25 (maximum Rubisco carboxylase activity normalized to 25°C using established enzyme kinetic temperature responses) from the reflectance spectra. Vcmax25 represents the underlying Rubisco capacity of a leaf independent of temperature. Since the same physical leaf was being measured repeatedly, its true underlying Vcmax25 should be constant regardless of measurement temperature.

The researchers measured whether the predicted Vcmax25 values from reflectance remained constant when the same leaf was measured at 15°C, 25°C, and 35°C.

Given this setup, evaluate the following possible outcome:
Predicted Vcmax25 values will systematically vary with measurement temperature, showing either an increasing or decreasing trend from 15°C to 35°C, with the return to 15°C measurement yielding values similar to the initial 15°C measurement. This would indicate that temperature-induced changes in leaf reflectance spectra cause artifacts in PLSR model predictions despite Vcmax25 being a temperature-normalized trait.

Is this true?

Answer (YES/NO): NO